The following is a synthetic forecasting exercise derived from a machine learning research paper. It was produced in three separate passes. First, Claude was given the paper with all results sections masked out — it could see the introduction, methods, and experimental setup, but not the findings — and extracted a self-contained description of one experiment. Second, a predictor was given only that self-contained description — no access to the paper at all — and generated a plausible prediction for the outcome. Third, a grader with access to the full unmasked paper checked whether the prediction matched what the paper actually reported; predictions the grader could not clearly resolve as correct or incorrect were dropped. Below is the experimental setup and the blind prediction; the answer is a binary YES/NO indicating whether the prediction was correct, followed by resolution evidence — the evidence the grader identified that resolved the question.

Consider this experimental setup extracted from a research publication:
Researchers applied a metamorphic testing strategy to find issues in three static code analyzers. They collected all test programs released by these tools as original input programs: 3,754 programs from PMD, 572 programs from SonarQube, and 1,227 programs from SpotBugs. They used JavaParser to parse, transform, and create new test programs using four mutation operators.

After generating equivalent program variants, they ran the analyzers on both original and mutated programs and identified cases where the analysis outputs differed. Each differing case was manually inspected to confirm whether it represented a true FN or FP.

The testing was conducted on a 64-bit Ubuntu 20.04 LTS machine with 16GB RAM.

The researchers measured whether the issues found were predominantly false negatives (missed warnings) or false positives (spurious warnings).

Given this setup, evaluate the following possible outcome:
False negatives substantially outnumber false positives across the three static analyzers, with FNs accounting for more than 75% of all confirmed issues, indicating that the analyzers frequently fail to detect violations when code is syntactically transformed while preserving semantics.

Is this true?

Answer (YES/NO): YES